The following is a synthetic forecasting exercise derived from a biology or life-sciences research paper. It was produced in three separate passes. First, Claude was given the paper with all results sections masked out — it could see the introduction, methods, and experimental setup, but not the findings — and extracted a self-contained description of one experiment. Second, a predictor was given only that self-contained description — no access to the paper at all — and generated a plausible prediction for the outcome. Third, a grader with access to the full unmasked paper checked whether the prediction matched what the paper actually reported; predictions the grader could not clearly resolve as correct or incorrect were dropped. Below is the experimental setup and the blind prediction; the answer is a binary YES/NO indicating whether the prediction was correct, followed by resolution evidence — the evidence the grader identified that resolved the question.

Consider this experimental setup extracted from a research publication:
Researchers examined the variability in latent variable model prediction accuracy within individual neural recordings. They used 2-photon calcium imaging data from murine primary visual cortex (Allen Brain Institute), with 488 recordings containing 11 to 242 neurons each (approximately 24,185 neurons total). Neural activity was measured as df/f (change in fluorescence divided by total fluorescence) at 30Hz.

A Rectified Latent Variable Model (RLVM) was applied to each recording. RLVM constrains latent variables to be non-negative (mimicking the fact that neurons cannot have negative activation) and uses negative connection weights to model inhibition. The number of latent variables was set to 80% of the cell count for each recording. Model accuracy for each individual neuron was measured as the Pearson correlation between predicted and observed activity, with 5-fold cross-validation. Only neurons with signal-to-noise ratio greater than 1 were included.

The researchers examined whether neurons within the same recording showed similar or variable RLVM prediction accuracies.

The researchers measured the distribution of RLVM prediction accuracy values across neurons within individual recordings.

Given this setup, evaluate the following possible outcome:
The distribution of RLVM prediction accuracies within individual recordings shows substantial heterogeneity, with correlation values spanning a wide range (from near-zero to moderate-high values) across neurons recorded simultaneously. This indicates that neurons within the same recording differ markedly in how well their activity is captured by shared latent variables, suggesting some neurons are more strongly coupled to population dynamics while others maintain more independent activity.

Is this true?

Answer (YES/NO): YES